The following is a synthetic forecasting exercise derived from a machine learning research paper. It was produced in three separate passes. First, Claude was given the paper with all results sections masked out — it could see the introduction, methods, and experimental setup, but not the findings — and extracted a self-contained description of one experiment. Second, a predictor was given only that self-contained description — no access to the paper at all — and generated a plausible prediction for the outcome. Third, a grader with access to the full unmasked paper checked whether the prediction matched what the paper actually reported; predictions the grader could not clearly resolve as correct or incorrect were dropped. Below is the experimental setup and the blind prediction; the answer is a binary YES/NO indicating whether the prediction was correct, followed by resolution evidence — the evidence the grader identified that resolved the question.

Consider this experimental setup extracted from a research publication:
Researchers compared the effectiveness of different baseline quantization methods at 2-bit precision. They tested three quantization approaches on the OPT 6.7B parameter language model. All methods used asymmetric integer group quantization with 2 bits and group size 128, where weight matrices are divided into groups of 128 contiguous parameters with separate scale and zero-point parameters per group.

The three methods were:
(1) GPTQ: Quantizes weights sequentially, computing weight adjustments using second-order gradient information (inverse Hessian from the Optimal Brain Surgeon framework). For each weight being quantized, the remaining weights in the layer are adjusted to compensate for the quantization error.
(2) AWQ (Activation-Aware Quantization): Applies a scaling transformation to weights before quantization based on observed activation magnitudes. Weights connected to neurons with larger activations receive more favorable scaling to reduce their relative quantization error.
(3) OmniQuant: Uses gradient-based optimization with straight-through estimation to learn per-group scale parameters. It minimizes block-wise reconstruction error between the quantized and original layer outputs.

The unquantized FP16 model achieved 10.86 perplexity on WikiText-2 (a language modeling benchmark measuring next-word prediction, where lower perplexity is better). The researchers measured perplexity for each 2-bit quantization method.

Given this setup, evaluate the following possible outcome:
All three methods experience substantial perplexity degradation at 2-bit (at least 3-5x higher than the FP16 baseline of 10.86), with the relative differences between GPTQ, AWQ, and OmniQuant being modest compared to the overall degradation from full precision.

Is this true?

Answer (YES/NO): NO